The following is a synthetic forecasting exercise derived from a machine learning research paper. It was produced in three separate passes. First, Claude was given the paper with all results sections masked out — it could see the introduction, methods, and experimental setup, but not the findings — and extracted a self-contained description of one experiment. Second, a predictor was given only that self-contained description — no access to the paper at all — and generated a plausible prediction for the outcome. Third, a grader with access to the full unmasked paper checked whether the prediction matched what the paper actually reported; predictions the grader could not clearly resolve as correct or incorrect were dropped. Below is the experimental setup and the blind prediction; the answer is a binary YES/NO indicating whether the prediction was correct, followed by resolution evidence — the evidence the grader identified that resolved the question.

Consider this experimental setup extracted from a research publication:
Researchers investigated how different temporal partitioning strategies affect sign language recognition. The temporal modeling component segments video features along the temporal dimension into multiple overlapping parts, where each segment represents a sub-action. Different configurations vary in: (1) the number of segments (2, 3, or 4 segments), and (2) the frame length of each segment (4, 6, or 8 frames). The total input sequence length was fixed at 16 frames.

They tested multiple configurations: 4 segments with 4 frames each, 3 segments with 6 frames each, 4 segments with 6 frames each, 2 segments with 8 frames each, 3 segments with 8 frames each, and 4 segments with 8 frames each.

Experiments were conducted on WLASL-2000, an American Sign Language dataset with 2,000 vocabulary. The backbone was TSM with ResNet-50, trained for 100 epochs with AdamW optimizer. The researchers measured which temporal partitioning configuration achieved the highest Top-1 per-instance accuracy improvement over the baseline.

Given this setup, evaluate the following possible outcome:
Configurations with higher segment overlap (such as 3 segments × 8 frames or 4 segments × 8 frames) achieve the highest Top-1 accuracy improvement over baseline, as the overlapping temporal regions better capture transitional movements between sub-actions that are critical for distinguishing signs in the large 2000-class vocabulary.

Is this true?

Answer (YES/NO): NO